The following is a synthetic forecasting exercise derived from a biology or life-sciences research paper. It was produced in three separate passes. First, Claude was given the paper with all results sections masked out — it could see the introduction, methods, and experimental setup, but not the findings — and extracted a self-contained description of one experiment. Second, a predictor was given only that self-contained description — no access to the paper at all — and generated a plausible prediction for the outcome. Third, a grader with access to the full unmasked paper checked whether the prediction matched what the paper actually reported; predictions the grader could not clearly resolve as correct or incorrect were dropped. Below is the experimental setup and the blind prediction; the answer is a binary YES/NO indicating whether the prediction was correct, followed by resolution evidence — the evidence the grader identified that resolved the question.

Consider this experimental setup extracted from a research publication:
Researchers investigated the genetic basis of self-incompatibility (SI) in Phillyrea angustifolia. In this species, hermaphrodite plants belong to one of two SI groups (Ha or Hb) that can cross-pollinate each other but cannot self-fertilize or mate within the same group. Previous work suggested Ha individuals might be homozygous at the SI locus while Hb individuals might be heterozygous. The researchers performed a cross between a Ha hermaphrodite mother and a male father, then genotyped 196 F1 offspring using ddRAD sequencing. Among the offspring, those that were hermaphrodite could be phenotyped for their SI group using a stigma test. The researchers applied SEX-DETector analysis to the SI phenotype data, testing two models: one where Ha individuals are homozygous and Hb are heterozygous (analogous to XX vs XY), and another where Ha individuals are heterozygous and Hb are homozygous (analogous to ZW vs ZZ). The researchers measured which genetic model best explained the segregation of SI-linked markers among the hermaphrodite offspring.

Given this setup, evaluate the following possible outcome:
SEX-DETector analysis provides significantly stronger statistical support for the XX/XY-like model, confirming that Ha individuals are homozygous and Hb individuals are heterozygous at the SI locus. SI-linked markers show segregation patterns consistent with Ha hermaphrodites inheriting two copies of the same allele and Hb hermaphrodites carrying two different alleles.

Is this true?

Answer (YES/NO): YES